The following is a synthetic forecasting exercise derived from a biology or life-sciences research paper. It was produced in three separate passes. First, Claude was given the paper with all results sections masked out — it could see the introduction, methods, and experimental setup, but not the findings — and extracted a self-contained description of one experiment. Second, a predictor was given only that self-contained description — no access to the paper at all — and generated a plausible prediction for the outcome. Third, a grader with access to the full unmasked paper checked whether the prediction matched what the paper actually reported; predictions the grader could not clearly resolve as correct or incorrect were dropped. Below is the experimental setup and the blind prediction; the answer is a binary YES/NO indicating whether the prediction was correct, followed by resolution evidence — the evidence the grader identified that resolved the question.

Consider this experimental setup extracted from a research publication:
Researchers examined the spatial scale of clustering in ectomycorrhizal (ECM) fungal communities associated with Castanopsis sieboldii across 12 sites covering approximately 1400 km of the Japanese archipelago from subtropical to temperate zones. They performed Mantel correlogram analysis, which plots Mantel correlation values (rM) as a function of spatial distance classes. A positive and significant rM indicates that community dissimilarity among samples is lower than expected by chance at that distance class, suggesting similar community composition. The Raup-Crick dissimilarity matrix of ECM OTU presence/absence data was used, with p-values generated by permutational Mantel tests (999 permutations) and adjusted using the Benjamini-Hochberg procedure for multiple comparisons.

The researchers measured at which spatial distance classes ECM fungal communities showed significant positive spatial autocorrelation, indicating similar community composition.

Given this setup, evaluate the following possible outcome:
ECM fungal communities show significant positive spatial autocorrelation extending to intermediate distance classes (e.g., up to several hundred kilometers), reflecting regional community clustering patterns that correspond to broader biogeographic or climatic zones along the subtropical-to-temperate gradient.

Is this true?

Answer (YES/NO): NO